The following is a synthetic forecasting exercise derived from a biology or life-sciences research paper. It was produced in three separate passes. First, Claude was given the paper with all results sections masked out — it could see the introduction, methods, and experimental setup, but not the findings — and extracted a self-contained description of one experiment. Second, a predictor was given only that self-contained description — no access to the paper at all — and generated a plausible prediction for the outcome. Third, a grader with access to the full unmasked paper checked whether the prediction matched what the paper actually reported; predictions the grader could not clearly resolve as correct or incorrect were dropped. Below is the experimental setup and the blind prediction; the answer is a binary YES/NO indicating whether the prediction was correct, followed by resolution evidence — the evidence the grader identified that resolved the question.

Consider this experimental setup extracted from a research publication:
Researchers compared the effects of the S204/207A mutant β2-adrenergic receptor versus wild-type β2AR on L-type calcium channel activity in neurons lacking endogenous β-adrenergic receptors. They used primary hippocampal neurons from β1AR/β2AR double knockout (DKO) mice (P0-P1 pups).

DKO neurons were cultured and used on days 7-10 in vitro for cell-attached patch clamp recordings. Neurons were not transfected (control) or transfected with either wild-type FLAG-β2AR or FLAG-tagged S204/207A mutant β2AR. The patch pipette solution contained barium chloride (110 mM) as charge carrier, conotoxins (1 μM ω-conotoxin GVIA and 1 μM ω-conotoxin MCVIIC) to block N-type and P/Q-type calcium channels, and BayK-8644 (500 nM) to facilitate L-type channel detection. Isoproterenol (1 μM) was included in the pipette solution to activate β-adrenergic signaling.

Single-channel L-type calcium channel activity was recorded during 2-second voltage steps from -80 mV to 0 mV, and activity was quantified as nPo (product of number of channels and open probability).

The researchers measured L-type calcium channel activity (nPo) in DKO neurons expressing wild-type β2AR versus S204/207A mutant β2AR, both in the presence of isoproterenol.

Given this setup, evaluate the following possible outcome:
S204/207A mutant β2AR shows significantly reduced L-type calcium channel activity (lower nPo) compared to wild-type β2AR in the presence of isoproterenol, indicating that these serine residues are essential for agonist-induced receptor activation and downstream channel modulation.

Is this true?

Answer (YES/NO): YES